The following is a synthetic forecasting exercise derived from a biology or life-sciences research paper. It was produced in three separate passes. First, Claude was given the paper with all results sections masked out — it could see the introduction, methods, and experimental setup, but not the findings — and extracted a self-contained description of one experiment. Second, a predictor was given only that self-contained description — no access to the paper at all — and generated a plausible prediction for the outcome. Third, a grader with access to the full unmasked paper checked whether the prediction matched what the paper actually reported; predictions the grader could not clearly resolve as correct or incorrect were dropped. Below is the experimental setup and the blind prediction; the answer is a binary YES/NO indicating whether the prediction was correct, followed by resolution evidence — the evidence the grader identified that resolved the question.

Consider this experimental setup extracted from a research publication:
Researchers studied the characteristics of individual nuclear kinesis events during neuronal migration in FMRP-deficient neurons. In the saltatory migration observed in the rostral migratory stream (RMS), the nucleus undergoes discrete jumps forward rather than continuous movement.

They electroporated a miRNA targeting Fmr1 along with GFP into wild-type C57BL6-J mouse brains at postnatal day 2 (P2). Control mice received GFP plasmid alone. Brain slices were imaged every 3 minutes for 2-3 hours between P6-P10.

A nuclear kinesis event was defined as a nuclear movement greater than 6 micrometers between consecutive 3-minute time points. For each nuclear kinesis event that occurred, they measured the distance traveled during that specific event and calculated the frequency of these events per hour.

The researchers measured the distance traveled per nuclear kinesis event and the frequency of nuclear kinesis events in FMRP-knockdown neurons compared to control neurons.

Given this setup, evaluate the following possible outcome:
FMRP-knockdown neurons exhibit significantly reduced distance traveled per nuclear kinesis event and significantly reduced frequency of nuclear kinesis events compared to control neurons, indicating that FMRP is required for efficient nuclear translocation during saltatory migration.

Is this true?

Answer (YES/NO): YES